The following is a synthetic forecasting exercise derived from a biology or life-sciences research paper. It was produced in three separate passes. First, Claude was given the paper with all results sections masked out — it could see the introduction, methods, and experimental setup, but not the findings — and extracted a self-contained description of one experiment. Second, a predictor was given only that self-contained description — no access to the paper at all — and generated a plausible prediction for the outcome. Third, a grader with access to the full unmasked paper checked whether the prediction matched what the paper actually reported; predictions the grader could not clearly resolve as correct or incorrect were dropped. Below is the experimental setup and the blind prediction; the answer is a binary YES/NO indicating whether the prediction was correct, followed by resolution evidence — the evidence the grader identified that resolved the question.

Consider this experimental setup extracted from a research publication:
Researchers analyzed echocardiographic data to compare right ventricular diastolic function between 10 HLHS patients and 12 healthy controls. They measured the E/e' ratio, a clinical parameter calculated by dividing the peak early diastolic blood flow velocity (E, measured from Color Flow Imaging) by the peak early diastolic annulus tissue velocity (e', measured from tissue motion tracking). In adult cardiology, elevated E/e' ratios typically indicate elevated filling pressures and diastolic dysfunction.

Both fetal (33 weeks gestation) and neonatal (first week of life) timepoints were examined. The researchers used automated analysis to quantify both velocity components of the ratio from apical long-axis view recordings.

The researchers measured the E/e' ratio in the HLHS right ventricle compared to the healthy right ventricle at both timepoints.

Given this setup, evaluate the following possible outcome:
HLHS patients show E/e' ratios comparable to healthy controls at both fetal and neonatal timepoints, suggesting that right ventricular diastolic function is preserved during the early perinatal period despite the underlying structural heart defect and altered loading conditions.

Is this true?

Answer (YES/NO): NO